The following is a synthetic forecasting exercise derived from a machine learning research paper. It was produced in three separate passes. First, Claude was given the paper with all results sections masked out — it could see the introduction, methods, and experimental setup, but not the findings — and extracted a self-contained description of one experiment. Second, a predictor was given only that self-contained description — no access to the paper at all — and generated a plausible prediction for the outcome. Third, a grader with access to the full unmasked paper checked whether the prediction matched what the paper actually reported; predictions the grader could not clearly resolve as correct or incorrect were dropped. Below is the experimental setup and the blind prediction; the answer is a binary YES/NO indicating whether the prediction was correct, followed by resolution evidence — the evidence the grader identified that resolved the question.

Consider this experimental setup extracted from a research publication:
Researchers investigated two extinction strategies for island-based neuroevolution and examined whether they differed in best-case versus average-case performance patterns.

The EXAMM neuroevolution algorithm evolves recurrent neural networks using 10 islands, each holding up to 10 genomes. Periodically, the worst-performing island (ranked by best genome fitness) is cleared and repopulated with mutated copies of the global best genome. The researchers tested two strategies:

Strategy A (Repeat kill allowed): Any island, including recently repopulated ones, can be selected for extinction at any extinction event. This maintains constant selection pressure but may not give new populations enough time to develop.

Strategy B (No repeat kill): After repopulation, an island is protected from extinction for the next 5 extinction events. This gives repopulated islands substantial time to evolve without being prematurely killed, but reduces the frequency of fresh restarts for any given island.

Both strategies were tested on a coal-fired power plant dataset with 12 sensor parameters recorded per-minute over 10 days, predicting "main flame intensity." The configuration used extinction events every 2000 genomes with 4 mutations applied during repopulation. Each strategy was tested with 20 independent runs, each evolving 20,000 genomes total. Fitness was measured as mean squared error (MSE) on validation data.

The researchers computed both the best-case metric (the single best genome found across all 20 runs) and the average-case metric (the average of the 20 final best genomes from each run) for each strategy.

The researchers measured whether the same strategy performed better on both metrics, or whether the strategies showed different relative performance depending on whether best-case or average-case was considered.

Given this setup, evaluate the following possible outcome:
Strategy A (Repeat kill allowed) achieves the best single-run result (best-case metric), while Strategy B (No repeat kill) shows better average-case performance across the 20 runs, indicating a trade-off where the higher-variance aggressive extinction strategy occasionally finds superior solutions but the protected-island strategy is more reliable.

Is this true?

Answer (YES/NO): NO